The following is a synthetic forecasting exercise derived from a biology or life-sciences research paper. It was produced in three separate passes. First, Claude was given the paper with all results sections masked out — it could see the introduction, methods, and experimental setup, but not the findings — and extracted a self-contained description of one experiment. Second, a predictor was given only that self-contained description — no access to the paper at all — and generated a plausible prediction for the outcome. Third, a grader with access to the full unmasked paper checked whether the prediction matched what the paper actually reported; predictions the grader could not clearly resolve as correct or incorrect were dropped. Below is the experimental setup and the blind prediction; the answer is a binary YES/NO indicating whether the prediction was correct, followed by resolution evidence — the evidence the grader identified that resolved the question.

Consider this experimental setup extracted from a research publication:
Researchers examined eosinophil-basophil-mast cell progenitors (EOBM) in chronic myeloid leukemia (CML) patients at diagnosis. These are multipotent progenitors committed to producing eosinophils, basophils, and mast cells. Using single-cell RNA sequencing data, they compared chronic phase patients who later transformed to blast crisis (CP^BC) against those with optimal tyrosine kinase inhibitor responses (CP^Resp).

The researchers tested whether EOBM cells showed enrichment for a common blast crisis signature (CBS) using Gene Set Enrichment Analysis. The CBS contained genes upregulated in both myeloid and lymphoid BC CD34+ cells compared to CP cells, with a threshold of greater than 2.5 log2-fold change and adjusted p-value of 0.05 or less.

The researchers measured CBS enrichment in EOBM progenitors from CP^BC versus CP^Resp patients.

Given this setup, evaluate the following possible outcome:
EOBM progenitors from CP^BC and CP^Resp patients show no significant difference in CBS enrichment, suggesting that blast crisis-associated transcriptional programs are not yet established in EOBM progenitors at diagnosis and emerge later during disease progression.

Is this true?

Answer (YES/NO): YES